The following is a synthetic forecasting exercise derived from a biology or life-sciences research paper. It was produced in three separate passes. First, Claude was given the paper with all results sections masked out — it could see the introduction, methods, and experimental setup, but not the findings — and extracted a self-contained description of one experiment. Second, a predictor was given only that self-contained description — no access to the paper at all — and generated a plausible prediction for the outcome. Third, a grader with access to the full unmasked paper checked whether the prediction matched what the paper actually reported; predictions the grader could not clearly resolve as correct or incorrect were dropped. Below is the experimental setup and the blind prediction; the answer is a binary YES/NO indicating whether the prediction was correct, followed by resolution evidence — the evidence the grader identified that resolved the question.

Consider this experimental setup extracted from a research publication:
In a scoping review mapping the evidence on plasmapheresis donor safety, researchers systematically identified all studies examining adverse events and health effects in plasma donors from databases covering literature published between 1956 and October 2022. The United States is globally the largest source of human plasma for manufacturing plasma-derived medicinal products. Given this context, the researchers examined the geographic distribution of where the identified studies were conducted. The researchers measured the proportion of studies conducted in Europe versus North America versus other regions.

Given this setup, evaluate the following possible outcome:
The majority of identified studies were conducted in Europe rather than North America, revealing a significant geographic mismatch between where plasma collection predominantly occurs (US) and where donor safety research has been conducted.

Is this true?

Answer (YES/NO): YES